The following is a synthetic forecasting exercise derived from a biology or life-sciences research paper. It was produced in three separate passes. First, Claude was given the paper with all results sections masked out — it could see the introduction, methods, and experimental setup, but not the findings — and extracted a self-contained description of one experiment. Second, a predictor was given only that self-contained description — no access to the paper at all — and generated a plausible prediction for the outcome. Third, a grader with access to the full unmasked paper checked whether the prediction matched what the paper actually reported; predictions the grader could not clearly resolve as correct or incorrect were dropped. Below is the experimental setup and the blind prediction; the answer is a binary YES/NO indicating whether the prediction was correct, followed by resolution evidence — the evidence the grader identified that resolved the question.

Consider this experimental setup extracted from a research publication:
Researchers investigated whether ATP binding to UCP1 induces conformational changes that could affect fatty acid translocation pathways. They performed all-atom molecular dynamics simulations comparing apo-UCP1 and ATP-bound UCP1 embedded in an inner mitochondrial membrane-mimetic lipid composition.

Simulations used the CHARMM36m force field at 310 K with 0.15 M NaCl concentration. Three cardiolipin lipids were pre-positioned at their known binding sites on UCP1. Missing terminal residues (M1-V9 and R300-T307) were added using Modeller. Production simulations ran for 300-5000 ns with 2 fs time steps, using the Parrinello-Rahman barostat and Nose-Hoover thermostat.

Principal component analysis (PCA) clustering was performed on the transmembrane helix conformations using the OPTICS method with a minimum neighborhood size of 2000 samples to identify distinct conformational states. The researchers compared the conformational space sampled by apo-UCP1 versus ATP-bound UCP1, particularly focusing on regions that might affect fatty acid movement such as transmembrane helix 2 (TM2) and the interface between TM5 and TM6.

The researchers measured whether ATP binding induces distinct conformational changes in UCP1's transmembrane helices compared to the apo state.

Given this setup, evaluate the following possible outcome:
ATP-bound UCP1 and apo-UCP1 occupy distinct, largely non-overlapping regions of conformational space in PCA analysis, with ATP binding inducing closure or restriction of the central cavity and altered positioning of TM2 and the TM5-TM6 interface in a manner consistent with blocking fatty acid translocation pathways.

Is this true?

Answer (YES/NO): NO